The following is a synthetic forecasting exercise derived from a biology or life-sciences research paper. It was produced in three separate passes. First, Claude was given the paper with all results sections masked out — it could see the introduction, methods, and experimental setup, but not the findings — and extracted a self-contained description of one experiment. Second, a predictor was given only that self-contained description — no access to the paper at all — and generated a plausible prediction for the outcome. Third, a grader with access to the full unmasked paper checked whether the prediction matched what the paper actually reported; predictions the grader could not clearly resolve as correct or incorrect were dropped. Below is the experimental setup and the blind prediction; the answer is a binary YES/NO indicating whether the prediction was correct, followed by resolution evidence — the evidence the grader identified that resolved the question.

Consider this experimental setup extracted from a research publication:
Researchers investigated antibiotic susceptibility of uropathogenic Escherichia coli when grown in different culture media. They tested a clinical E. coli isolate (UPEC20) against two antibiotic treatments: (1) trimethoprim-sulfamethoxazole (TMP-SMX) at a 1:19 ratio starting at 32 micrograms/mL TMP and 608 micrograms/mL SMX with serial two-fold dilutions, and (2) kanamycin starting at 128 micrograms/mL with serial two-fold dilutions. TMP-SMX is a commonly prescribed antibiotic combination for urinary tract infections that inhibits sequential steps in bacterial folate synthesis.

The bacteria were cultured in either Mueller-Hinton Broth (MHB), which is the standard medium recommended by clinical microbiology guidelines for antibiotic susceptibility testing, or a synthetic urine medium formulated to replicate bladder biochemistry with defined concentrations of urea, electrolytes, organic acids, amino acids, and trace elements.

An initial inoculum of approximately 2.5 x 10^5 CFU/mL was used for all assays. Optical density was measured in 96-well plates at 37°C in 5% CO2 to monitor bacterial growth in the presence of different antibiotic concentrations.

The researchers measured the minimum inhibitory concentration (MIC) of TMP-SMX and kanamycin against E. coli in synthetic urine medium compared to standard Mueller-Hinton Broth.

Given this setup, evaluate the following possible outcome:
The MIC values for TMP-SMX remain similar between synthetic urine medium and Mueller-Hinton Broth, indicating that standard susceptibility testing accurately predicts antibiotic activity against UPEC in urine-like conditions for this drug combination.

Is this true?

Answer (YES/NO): NO